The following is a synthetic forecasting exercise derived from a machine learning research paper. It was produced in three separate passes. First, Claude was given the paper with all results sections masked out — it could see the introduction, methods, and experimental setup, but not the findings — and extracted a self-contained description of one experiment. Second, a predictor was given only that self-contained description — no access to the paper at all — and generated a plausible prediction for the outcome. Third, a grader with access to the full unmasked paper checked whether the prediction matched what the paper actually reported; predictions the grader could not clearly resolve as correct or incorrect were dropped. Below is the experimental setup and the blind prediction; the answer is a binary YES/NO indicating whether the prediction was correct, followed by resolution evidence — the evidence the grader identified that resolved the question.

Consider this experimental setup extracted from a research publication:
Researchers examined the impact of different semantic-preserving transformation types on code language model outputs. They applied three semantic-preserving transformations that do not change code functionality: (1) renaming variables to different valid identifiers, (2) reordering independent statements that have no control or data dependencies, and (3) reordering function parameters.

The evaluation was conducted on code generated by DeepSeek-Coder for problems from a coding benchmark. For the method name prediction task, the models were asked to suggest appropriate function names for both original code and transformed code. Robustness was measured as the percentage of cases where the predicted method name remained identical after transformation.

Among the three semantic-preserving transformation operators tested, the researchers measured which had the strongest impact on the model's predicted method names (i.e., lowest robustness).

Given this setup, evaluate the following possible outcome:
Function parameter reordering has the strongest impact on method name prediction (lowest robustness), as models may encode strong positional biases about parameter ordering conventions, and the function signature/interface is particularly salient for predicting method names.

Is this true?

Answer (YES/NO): NO